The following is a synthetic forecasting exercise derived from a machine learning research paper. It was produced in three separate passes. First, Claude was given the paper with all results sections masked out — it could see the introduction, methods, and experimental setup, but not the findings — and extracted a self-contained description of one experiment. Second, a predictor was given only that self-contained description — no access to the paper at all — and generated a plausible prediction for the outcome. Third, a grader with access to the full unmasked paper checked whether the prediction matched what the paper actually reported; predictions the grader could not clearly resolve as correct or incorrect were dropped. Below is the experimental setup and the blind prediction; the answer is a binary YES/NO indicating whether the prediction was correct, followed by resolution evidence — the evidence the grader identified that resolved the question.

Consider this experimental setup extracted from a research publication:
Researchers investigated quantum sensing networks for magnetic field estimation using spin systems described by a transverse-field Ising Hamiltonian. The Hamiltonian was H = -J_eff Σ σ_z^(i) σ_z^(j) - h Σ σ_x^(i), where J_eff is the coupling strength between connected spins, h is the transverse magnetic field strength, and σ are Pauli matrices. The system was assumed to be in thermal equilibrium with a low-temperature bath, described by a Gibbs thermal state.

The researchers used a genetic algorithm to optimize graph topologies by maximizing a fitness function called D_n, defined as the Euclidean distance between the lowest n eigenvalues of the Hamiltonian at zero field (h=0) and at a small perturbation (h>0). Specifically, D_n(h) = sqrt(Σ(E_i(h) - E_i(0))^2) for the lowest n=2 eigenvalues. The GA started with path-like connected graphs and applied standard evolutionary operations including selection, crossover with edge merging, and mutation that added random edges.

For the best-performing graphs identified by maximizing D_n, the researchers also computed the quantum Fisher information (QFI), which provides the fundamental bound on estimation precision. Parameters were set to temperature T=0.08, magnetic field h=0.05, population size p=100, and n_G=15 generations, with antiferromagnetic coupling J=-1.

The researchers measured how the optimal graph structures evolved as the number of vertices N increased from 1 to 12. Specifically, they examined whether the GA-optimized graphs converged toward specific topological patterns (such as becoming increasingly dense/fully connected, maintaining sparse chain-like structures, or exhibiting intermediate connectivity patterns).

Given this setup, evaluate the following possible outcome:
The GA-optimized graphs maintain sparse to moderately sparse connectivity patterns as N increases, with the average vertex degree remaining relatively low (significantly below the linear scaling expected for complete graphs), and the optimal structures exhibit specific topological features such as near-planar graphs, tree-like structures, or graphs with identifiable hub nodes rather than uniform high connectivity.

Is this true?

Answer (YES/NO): NO